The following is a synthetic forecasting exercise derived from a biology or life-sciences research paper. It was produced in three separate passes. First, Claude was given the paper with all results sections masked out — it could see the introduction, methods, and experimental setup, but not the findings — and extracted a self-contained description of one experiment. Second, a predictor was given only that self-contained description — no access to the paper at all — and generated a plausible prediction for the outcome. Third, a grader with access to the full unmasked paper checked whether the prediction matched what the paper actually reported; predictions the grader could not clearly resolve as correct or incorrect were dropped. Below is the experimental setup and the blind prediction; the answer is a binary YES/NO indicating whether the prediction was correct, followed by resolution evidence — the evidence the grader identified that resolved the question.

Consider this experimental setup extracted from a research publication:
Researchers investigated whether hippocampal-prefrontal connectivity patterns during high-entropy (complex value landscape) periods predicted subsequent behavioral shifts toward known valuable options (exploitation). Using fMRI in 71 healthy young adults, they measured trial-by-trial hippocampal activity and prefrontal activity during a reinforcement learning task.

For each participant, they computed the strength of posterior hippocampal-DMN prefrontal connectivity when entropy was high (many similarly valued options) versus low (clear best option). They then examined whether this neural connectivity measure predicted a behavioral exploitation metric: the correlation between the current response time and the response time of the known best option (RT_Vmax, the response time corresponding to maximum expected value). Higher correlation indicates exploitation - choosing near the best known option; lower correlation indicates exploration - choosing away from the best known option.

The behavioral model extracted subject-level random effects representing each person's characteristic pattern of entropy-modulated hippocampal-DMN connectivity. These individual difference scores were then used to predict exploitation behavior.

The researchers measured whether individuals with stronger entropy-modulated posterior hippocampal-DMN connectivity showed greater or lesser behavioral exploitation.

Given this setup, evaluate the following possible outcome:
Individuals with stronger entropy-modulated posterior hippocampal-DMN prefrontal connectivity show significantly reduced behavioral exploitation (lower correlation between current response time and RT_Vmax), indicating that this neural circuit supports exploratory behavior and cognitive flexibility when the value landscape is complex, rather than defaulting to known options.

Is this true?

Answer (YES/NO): NO